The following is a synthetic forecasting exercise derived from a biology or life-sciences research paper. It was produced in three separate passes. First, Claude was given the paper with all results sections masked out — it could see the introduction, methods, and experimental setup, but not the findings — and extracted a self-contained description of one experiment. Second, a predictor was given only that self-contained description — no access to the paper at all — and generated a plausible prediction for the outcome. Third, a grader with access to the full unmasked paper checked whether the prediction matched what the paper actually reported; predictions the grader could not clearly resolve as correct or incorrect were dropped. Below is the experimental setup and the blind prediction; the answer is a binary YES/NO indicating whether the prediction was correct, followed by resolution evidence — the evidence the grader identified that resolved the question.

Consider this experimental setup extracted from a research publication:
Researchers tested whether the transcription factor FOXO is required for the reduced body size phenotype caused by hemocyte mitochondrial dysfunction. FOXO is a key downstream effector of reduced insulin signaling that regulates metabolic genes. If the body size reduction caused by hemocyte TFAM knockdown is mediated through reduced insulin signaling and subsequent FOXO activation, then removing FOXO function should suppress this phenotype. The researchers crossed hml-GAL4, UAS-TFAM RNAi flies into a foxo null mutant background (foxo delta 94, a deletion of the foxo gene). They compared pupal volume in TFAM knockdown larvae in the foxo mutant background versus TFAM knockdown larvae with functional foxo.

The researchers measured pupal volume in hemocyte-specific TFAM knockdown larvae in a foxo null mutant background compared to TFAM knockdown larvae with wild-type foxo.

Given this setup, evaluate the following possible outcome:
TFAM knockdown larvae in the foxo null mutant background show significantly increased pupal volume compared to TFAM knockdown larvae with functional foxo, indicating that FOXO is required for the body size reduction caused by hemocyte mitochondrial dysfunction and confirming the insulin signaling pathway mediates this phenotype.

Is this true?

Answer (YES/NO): NO